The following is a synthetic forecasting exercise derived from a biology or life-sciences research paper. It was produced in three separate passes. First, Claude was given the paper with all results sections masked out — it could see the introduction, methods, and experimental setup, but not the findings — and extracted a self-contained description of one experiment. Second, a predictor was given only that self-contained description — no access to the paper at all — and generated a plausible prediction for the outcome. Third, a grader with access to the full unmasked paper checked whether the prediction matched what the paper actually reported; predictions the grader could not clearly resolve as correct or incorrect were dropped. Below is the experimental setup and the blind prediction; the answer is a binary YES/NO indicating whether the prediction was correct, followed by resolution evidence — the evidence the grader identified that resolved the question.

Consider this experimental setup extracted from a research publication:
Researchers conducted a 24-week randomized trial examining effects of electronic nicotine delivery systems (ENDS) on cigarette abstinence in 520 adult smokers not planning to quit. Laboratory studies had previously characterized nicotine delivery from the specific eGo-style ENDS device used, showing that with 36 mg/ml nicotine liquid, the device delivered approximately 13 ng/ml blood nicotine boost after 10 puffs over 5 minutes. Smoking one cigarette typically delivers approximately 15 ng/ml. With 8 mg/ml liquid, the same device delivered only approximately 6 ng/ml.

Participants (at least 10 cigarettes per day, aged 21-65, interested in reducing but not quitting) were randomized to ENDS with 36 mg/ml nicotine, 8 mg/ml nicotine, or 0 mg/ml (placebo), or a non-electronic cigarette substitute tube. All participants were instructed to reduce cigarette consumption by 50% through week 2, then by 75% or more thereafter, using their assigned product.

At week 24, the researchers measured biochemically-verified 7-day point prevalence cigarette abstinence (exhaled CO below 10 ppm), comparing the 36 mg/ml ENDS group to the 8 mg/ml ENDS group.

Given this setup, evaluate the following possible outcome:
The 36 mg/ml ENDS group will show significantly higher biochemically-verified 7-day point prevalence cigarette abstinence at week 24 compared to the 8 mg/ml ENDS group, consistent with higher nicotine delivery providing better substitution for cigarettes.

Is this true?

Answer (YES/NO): NO